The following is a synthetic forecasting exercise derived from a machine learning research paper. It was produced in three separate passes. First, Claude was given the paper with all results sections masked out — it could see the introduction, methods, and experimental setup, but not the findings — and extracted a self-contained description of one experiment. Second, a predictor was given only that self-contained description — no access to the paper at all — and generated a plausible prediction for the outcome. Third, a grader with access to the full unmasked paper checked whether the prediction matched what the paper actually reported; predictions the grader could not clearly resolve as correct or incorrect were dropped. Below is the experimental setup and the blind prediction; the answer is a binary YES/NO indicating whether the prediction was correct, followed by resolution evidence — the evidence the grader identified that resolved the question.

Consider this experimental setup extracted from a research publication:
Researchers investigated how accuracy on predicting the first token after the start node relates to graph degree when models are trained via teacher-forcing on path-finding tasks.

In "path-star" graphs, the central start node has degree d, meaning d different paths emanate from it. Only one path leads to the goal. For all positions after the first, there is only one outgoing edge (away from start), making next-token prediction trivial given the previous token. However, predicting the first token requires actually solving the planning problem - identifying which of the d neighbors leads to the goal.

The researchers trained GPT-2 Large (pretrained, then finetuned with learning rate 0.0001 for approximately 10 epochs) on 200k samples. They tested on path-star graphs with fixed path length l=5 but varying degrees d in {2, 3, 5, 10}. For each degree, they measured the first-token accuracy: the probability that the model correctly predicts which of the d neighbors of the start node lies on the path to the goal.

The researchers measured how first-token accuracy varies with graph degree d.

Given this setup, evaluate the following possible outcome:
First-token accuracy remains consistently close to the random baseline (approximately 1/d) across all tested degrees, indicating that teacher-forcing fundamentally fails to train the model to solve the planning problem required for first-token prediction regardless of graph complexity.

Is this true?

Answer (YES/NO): YES